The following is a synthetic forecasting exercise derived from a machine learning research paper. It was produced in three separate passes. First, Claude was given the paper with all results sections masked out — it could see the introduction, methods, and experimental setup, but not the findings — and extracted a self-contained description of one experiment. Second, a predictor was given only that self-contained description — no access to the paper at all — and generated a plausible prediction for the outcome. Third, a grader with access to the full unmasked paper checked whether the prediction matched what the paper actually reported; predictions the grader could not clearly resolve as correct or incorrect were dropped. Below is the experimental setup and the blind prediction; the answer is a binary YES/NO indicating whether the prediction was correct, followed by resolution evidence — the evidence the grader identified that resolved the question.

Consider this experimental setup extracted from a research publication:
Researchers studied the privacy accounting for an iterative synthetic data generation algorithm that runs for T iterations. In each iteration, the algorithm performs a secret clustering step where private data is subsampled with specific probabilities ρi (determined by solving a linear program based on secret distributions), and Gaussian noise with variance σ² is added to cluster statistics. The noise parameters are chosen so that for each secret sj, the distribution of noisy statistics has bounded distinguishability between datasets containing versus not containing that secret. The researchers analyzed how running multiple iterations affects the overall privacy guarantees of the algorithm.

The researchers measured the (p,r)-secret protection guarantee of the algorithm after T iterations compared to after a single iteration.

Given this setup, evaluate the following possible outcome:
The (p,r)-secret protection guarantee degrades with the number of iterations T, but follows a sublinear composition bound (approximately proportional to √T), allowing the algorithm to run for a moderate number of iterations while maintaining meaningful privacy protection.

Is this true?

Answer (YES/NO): NO